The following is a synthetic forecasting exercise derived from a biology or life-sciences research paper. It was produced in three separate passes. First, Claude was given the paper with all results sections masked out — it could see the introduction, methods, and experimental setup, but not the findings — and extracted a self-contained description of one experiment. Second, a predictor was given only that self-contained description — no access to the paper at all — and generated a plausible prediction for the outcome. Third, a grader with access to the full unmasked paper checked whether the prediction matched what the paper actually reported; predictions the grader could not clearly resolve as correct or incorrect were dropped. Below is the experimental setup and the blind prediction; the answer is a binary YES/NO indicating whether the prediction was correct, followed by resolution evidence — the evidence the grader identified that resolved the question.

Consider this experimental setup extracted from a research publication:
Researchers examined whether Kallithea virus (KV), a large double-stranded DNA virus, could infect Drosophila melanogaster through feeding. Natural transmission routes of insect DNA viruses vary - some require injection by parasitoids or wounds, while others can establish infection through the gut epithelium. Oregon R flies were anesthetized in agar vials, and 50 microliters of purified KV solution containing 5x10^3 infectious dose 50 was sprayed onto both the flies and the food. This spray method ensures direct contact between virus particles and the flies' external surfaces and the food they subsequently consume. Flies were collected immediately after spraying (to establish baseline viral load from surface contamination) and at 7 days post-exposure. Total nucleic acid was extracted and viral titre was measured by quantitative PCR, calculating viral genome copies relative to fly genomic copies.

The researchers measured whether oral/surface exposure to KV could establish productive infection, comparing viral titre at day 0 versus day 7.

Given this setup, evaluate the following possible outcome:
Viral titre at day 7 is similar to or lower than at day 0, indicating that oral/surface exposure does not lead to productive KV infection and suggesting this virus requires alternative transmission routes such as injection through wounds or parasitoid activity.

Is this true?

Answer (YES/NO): NO